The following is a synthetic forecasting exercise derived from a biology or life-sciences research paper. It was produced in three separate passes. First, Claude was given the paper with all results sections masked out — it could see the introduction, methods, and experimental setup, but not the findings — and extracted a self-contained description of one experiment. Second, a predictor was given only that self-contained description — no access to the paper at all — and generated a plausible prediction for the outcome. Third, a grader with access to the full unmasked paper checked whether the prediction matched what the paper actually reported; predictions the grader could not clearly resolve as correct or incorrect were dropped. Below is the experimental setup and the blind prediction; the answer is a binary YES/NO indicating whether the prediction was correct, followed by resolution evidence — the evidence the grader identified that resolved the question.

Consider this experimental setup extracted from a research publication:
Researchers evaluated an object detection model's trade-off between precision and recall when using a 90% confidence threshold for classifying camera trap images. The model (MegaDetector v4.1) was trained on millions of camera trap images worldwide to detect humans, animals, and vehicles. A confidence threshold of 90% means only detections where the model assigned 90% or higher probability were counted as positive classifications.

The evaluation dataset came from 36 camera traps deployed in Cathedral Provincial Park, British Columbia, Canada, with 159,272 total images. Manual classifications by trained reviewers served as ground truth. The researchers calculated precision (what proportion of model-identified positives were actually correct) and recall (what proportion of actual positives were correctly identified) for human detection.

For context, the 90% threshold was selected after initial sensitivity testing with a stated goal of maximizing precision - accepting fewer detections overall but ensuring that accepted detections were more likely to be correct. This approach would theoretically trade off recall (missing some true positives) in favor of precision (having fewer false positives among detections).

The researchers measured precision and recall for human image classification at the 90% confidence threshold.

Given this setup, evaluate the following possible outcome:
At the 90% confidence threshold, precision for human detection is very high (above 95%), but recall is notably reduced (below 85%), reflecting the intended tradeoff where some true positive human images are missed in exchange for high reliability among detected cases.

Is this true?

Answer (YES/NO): NO